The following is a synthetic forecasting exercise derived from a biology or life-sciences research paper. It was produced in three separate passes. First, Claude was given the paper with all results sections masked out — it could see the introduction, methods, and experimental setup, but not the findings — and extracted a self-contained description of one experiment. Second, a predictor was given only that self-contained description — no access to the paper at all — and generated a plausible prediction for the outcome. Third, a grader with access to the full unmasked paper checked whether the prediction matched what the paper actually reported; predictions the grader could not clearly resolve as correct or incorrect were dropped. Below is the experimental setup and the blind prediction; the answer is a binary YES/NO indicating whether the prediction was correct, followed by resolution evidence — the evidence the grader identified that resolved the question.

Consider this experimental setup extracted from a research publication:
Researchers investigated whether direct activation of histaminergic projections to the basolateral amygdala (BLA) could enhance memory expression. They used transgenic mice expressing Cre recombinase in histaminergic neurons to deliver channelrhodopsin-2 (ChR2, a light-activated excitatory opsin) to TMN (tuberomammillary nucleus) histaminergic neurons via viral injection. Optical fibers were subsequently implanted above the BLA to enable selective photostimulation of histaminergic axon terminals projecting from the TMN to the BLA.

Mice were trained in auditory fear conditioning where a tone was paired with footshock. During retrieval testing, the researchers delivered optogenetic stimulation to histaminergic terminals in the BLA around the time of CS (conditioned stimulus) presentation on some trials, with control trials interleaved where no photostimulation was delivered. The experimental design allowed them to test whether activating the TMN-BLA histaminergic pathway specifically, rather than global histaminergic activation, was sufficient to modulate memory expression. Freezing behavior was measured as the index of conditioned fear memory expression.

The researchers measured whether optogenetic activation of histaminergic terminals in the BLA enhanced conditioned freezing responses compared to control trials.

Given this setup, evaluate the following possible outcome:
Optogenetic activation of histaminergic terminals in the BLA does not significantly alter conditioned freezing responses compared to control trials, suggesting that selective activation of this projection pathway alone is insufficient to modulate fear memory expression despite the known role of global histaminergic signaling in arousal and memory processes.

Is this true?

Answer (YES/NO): NO